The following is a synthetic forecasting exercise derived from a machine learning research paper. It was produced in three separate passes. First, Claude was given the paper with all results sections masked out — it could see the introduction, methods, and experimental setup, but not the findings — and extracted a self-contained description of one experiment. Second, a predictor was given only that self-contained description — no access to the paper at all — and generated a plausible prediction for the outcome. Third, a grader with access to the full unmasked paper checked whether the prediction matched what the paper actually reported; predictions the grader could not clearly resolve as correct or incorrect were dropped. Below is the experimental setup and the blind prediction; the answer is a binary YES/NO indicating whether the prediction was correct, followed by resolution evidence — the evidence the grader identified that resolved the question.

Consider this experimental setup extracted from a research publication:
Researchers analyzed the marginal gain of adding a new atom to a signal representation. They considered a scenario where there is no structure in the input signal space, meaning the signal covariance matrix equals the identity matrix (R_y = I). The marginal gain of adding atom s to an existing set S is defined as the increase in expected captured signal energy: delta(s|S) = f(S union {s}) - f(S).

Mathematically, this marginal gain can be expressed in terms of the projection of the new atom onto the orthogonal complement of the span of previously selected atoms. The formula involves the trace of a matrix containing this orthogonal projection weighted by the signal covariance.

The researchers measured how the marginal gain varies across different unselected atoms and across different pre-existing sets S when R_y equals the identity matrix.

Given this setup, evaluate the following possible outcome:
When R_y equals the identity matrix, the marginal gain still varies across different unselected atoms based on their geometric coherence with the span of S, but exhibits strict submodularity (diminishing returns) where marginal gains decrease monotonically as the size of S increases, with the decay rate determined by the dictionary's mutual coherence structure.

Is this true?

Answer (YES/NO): NO